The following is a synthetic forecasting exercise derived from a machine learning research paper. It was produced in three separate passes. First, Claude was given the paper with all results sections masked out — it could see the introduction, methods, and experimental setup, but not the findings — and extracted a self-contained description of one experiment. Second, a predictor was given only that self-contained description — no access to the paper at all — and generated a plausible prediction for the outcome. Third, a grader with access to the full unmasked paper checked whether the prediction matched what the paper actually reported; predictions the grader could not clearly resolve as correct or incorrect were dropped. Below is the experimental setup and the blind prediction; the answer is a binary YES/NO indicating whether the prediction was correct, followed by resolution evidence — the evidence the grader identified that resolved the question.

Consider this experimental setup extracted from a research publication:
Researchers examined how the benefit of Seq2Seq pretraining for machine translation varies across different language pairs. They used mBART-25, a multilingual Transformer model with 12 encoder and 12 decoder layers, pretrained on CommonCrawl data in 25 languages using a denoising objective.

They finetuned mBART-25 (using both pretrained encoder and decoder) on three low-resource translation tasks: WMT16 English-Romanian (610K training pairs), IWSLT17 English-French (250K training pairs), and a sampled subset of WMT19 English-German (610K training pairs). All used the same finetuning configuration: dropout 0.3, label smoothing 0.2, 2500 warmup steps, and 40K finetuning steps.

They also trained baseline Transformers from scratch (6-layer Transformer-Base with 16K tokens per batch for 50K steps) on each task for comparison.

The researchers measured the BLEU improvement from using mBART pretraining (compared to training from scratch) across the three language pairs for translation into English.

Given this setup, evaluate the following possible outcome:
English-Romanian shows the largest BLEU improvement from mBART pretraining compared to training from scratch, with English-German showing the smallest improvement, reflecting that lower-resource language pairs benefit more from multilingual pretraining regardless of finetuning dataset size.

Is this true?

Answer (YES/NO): NO